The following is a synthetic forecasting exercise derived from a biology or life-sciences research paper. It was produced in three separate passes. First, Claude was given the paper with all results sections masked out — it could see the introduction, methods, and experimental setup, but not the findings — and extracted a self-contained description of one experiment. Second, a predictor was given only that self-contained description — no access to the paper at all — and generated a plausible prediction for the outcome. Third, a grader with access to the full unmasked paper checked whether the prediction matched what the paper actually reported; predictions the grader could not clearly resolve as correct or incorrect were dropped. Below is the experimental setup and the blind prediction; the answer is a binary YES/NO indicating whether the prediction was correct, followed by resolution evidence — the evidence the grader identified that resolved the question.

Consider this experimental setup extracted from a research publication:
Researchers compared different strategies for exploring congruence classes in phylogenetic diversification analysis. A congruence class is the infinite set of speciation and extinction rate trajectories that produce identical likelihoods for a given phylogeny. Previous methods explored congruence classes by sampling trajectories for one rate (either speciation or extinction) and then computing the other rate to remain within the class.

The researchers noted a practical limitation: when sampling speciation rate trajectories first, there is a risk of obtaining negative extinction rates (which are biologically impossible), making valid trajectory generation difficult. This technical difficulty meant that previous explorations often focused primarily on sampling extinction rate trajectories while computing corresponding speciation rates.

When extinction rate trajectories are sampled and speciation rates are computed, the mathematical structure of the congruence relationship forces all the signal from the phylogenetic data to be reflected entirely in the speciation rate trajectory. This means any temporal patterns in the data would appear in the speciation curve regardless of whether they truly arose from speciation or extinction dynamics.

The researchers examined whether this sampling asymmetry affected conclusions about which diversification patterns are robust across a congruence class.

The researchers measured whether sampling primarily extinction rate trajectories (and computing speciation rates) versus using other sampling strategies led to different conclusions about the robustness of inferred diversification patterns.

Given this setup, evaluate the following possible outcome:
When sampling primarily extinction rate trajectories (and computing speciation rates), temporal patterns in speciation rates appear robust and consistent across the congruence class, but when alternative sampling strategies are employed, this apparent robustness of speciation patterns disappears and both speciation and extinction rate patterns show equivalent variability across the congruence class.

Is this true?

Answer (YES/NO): NO